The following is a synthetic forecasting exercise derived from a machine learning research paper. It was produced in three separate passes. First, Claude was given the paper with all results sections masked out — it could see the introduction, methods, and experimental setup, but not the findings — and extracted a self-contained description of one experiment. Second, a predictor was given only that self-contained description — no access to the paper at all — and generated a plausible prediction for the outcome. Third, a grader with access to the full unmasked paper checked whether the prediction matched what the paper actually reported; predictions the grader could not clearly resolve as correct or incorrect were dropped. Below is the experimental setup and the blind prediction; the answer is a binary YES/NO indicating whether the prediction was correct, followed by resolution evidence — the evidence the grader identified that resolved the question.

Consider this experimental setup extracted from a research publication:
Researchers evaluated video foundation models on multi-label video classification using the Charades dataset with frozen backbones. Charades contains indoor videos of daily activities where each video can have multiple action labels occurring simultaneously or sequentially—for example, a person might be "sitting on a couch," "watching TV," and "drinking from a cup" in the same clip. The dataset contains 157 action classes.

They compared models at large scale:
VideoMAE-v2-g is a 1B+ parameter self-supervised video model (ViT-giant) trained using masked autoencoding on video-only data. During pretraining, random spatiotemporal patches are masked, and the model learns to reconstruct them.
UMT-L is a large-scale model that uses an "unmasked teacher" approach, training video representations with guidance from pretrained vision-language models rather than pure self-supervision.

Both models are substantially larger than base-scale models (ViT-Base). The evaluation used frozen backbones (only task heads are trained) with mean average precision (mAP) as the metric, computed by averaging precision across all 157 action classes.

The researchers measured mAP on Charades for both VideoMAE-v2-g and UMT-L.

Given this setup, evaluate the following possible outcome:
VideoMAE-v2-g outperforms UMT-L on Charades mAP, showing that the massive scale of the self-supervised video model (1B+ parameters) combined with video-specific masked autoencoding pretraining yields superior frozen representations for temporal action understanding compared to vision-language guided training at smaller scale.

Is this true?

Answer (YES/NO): NO